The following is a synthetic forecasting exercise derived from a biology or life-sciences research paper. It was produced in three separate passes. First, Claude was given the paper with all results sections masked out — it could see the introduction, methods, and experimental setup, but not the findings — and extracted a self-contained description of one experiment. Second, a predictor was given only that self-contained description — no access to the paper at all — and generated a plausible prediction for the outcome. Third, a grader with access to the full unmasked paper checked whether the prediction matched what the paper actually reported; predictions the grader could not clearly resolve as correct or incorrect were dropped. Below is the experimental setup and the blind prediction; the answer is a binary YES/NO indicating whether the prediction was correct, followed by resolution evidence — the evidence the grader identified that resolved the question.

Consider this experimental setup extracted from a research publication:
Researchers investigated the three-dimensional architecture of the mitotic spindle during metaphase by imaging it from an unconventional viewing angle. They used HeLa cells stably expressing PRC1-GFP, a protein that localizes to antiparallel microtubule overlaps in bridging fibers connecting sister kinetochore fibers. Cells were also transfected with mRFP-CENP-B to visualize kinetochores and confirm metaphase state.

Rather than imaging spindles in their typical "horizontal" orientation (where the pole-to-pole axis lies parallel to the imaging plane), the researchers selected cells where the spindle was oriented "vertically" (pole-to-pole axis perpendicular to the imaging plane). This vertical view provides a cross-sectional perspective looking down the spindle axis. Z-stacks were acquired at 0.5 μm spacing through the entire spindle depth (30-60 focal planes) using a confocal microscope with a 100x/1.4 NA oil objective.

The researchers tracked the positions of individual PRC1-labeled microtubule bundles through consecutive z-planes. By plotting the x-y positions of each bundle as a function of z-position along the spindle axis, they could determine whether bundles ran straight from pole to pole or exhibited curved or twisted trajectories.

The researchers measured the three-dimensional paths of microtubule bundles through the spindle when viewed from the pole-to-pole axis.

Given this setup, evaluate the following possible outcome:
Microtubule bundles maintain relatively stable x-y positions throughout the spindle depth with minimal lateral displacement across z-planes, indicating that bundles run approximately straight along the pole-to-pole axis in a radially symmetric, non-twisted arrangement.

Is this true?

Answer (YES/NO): NO